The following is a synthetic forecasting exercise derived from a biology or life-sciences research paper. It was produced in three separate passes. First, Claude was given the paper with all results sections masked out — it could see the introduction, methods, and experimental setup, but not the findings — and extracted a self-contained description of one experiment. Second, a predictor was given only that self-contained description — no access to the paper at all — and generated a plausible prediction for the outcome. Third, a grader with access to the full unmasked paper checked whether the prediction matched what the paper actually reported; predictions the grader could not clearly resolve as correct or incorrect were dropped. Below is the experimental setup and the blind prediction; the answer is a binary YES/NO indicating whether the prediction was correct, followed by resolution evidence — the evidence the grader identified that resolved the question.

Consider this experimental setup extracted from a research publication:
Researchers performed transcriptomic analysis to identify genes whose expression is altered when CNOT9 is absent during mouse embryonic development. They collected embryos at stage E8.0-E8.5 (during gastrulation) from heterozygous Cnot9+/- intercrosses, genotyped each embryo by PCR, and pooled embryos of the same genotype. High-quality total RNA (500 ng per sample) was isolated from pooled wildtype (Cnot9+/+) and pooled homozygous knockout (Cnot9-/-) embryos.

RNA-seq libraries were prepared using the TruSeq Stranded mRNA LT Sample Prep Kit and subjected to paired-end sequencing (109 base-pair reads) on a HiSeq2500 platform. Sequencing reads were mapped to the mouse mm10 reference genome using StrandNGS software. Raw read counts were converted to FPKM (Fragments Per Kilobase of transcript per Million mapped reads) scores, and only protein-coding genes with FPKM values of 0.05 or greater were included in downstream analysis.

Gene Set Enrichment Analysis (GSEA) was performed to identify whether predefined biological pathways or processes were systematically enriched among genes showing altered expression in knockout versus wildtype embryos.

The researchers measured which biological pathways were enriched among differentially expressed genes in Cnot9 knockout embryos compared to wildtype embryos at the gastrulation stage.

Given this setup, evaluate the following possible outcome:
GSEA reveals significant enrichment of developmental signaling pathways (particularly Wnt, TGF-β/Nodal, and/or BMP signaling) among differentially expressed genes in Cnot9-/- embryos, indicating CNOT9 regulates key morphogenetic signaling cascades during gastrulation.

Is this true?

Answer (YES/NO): YES